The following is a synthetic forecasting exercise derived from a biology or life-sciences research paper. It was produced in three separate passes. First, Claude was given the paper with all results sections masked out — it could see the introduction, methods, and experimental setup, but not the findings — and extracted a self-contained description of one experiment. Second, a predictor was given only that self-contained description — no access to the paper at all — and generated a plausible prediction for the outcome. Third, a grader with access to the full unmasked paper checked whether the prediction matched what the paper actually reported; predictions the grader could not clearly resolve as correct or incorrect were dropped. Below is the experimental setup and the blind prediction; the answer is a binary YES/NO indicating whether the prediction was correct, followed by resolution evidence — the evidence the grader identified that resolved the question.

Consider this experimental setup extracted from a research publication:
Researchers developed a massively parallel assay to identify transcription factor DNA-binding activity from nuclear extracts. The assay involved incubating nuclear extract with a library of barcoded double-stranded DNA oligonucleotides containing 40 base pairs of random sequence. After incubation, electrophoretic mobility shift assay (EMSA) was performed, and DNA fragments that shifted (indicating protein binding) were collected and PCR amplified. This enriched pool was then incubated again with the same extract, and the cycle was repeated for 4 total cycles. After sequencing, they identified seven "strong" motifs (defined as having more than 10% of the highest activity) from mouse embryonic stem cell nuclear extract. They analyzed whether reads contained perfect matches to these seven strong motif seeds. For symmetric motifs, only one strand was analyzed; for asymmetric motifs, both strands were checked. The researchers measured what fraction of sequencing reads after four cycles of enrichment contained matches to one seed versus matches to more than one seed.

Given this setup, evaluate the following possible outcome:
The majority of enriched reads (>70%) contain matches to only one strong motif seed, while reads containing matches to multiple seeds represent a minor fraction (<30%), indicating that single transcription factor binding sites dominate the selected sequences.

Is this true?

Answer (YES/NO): NO